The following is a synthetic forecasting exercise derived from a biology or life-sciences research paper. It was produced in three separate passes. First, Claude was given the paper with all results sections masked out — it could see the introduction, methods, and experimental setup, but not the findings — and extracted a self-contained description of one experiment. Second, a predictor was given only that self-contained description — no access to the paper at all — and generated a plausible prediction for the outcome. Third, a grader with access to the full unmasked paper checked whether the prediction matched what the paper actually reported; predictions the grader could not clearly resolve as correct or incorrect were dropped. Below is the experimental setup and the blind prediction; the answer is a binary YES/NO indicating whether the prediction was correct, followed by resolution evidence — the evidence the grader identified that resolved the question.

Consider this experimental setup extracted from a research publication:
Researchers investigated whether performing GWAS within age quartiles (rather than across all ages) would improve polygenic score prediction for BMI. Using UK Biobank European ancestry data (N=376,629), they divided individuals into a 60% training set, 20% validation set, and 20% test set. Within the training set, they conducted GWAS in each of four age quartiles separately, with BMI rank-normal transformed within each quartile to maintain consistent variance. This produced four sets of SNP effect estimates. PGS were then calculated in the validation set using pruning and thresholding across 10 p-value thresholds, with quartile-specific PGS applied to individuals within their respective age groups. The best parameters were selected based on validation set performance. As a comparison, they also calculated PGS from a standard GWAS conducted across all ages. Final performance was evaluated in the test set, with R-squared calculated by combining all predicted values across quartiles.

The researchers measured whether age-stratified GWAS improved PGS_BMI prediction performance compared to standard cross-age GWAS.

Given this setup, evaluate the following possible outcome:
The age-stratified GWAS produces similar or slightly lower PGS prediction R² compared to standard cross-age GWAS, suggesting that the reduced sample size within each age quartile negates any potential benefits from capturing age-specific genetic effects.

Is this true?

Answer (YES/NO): NO